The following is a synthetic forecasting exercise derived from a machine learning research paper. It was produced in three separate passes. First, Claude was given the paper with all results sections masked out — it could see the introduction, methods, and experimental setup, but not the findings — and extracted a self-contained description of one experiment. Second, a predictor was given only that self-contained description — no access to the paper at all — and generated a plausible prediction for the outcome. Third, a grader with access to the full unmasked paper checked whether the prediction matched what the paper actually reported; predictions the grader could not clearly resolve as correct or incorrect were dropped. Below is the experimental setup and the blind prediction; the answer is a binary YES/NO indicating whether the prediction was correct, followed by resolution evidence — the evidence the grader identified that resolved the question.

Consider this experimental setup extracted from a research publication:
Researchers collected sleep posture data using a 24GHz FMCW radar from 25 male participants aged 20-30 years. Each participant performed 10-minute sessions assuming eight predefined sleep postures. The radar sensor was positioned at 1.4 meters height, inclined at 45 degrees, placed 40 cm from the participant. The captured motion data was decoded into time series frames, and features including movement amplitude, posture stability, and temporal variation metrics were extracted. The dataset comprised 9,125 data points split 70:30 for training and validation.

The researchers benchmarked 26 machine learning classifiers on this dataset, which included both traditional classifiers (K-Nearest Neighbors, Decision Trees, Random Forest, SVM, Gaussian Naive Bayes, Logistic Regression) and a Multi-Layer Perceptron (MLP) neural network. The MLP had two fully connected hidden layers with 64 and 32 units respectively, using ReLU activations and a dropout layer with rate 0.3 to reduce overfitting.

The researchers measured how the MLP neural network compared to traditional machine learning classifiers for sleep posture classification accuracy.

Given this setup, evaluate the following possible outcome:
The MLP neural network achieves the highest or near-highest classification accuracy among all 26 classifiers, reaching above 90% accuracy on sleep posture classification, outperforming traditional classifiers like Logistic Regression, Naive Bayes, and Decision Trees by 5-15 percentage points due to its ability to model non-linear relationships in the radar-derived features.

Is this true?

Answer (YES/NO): NO